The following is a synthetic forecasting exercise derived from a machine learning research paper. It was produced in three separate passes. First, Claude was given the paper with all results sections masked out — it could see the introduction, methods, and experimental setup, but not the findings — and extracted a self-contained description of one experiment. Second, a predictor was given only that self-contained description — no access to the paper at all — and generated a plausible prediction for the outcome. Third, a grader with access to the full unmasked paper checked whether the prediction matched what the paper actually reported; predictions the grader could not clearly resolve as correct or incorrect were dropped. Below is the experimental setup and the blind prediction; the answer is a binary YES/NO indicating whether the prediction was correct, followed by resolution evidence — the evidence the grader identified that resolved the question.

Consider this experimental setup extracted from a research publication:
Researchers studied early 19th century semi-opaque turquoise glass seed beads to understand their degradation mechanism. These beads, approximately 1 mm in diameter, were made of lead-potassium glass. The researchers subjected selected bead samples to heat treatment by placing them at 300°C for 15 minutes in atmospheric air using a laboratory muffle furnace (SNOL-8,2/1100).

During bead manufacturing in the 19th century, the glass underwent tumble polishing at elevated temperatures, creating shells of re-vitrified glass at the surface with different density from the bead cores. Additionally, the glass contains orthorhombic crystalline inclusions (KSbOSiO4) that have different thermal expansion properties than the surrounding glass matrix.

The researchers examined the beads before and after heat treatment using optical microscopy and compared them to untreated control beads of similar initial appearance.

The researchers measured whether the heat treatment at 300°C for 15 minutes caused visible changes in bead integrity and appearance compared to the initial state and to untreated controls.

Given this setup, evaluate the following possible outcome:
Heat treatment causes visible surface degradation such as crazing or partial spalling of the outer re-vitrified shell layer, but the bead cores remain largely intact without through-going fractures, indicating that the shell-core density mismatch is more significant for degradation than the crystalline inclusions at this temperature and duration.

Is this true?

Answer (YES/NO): NO